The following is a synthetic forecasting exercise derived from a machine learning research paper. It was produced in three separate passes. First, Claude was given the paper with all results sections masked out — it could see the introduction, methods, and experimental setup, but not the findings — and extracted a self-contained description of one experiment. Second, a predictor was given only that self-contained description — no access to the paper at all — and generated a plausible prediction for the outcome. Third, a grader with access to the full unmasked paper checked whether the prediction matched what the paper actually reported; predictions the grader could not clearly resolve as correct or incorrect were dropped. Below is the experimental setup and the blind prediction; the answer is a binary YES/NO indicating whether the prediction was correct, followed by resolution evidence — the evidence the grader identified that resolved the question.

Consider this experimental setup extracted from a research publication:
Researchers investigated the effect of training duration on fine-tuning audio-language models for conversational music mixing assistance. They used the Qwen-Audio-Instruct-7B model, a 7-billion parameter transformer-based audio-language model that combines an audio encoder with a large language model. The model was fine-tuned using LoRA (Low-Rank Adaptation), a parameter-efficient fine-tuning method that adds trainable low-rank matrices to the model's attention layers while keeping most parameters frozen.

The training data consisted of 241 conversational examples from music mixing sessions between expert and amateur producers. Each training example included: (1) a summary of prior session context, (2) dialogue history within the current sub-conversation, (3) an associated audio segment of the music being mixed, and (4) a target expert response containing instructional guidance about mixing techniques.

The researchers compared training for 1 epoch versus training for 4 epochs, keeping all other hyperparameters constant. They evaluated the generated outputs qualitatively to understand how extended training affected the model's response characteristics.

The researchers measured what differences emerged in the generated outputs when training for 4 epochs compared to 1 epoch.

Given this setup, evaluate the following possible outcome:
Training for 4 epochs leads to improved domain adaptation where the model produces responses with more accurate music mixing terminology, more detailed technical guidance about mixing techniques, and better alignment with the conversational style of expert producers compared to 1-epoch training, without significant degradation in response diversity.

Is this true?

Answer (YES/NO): NO